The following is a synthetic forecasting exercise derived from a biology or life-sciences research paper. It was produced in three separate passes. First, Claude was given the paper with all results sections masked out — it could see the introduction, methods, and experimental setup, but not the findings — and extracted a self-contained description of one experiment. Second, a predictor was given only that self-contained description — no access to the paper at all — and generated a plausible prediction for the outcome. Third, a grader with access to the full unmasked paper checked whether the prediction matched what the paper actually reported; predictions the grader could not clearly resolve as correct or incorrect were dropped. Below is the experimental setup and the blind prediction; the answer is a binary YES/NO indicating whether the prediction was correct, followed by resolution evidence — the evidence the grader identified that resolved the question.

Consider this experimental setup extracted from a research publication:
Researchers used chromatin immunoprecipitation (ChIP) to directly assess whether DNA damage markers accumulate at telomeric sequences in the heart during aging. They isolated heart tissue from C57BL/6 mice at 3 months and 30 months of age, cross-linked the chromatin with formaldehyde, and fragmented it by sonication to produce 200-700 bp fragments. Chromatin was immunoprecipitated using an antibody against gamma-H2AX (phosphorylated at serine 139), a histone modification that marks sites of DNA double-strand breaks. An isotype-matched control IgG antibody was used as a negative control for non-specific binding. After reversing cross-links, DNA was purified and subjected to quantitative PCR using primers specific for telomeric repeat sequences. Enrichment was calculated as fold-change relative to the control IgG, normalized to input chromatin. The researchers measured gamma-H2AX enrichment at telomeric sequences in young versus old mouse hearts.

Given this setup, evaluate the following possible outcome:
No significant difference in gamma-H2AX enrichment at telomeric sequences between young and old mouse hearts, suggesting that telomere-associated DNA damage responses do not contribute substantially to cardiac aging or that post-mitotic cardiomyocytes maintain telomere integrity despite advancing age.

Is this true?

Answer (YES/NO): NO